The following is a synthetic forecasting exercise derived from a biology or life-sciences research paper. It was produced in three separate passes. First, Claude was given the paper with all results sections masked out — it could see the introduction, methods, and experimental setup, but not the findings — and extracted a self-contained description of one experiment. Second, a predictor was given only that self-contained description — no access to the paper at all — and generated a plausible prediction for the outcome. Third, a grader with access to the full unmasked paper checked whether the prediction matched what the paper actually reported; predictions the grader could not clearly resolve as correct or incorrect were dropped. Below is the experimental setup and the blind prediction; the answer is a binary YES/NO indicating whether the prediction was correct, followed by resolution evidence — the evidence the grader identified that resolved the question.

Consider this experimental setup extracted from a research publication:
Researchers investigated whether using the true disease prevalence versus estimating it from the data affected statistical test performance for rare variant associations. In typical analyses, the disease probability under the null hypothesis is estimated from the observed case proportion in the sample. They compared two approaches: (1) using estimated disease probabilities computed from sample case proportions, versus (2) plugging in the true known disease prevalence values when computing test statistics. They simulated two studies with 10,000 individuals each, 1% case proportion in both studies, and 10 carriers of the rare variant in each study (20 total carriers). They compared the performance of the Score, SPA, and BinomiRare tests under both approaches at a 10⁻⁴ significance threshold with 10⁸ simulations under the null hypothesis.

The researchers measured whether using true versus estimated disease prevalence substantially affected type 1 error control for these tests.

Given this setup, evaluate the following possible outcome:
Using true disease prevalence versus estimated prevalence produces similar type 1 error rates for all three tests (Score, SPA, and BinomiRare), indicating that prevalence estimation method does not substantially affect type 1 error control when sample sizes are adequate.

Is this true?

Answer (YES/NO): NO